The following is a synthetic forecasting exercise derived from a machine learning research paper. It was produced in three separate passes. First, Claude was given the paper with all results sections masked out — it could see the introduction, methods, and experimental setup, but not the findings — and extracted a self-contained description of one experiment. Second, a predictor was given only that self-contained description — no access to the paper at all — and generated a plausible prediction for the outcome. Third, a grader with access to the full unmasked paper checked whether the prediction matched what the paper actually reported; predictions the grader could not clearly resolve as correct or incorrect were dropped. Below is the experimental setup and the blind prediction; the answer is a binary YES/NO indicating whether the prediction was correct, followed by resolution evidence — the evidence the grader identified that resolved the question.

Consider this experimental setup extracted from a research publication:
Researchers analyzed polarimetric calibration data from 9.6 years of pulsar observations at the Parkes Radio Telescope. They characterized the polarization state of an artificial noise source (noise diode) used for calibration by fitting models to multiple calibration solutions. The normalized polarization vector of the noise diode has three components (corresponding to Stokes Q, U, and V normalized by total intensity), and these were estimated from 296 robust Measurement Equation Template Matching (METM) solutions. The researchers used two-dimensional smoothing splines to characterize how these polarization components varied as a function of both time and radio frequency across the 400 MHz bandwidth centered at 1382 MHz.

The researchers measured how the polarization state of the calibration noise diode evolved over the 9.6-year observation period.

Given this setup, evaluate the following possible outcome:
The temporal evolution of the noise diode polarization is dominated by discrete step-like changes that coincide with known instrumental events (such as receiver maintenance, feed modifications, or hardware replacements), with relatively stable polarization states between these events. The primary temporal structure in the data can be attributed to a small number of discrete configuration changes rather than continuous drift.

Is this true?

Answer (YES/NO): NO